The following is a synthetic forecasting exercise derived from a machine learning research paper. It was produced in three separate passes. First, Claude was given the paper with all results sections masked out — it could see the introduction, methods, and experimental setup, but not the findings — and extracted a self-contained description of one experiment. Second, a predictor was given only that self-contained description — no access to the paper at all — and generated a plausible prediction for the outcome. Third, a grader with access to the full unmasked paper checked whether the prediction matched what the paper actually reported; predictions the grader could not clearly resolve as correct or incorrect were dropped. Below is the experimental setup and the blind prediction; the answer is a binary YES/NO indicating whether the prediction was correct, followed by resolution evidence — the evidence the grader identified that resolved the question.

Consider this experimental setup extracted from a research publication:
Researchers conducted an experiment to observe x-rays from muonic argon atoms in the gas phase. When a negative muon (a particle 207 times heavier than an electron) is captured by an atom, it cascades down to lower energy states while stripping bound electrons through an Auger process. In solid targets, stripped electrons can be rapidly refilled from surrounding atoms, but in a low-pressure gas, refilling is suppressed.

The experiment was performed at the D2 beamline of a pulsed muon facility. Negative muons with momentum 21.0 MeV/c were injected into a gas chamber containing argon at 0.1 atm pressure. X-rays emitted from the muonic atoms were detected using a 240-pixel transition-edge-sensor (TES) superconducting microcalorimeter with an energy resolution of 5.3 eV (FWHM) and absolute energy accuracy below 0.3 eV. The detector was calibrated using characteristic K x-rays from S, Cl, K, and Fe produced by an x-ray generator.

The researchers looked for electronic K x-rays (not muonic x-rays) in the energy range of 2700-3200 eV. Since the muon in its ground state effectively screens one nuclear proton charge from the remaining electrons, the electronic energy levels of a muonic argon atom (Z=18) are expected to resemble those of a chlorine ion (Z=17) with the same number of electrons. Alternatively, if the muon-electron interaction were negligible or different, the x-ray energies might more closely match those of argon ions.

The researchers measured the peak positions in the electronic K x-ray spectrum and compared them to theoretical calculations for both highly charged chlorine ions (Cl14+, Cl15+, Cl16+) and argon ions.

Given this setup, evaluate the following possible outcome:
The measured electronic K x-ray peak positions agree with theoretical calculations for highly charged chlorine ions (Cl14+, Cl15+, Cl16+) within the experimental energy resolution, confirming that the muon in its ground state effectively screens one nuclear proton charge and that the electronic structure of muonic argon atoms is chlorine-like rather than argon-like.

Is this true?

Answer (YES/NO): YES